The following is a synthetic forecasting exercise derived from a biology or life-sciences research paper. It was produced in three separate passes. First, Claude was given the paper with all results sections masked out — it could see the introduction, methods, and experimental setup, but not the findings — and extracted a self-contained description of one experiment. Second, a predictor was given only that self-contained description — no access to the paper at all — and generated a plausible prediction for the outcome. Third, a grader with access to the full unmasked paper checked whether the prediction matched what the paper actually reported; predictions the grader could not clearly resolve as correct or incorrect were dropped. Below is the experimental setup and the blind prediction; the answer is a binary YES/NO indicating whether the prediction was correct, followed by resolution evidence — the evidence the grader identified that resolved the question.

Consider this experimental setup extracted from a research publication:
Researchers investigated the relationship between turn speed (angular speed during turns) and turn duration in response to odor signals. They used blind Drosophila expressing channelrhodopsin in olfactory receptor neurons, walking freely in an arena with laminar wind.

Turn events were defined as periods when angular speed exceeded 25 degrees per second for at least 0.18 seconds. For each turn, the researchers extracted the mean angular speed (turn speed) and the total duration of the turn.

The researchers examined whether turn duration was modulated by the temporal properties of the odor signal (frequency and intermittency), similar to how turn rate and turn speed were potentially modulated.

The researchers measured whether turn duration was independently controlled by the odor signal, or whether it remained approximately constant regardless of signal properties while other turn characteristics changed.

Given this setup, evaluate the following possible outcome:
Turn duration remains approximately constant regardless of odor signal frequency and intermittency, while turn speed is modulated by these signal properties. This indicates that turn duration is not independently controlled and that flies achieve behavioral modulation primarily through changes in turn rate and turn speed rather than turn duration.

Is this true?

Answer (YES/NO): YES